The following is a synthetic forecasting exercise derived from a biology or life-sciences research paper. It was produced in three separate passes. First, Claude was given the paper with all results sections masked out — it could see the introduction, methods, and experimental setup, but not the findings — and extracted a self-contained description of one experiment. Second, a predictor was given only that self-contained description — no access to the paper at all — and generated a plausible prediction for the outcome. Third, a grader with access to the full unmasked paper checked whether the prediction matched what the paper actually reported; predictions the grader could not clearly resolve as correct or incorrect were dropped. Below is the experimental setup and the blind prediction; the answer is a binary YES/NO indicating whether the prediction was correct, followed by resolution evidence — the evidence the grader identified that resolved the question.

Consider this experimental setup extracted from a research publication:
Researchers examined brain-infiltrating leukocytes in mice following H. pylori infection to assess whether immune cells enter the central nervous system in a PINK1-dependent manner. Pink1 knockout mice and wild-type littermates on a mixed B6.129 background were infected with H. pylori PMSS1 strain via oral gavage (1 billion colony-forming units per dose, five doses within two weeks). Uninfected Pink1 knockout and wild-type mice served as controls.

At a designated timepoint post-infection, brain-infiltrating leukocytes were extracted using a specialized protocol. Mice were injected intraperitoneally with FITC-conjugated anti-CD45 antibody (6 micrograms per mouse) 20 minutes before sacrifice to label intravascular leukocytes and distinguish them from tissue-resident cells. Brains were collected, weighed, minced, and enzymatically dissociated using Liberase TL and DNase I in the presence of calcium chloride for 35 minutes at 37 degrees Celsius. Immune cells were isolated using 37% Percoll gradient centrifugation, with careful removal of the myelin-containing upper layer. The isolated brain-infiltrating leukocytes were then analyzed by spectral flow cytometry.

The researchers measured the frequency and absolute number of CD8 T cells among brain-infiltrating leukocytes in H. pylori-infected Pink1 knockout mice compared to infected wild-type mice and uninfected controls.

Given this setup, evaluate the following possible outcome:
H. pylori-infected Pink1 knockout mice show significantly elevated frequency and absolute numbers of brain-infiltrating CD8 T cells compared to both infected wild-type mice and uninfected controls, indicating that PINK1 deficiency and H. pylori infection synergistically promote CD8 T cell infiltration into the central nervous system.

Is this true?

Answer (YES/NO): NO